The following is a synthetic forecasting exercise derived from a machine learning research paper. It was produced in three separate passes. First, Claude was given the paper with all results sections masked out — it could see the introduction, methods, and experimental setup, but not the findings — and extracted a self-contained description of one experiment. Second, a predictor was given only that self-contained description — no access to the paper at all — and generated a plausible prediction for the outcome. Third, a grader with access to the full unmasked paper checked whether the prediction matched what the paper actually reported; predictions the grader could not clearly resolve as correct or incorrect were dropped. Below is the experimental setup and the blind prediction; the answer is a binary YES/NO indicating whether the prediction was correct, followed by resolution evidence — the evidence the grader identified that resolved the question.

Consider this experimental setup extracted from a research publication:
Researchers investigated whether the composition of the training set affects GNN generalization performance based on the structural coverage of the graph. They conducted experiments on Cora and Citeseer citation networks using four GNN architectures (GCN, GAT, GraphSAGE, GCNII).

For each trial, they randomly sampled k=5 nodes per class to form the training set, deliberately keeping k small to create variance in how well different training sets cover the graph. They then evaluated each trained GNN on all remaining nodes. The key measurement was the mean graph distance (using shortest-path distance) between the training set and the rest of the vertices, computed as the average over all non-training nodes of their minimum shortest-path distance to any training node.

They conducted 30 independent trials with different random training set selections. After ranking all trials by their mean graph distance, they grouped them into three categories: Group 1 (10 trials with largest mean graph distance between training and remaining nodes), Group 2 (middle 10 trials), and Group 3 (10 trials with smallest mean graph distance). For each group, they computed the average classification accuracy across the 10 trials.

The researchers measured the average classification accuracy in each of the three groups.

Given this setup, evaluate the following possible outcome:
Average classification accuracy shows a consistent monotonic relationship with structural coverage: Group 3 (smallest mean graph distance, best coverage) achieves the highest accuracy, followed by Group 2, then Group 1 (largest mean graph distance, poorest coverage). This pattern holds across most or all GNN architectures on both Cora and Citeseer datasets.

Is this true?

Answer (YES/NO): YES